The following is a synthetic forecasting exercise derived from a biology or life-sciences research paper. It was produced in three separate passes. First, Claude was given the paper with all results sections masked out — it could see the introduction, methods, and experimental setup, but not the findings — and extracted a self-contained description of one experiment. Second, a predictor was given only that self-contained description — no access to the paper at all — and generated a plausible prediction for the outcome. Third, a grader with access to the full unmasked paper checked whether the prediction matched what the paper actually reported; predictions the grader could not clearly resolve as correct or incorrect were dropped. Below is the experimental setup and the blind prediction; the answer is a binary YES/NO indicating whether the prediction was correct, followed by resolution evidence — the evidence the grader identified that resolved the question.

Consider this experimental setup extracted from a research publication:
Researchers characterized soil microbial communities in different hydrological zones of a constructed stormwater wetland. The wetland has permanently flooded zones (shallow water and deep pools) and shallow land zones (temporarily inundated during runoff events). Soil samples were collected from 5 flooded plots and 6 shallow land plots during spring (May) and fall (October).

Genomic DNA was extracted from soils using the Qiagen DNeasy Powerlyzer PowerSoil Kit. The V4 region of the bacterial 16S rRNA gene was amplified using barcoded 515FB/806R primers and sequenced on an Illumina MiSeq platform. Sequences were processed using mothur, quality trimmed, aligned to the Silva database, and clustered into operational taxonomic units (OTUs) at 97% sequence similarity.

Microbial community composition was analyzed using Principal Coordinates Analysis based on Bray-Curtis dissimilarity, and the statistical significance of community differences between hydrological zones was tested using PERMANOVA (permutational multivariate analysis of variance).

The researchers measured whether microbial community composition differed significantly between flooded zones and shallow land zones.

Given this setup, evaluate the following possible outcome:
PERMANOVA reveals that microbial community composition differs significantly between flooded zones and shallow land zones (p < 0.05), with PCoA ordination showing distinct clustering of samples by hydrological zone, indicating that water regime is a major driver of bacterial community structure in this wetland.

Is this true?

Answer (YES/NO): YES